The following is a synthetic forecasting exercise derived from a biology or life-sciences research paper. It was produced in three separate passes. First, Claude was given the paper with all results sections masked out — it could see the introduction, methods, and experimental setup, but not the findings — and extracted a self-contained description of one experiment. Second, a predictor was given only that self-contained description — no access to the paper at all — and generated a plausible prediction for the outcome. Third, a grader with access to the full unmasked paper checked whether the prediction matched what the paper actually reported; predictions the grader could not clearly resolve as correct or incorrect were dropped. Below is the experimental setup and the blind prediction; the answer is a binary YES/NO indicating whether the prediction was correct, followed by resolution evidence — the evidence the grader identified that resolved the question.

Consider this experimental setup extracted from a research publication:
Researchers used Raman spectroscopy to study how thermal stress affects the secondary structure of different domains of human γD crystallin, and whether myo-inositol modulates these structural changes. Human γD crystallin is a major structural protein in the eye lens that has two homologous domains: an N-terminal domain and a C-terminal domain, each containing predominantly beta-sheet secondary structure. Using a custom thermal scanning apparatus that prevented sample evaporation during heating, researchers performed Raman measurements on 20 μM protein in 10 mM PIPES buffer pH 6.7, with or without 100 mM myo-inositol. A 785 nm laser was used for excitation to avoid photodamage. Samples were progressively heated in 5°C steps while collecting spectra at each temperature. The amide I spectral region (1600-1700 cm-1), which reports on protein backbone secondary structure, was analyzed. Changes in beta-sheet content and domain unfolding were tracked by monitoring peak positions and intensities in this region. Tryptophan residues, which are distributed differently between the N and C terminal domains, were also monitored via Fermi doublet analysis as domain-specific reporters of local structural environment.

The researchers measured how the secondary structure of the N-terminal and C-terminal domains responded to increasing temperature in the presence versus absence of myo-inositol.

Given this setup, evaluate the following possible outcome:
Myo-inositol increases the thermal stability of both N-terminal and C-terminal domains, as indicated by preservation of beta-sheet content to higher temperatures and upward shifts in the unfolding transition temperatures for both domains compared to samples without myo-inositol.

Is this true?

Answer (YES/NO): NO